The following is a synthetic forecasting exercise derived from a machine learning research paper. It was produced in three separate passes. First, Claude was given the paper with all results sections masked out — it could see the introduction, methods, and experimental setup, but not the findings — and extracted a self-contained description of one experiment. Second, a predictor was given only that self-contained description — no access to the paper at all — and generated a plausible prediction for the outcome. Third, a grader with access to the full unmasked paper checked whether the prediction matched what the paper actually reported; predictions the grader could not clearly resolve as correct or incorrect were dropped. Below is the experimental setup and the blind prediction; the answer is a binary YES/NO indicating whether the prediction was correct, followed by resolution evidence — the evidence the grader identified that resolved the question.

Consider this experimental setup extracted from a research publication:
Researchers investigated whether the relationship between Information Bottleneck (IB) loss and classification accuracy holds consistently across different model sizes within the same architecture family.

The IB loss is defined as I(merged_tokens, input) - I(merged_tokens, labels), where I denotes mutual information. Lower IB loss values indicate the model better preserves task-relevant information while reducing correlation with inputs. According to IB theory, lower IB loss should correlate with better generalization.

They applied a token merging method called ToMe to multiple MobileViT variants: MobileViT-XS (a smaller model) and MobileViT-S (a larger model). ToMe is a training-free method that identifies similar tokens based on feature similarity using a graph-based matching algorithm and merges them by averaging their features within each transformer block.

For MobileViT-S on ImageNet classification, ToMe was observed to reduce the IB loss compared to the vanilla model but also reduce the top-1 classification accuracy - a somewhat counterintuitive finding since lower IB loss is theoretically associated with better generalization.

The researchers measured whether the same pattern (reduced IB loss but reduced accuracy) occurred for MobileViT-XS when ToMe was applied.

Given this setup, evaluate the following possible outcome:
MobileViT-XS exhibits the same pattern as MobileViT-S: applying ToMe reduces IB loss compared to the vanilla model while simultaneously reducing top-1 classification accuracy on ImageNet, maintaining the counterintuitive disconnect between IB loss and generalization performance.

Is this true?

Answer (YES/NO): YES